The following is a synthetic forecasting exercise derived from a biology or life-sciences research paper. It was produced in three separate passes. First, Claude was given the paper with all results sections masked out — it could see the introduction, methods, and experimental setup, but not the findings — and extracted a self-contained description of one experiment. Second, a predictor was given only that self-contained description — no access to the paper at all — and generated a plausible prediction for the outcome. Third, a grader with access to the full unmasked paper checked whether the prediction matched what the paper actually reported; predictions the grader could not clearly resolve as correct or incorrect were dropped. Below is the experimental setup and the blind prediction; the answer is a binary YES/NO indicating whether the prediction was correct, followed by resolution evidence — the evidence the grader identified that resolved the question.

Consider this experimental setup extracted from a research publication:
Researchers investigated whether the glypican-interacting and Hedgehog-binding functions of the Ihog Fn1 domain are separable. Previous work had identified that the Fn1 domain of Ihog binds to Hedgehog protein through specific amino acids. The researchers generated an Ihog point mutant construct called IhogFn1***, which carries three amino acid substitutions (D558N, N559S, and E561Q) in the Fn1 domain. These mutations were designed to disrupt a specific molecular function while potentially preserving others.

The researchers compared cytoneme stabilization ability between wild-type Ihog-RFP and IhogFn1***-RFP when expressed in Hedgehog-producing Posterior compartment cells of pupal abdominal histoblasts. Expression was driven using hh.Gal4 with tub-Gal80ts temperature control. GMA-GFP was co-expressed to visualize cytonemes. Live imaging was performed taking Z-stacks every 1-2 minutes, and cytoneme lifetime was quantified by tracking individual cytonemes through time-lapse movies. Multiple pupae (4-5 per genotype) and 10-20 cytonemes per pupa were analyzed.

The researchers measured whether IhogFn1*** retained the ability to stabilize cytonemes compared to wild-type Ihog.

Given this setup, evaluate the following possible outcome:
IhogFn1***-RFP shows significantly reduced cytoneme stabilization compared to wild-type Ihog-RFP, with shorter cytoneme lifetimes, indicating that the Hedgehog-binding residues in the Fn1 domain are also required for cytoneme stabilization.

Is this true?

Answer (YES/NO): NO